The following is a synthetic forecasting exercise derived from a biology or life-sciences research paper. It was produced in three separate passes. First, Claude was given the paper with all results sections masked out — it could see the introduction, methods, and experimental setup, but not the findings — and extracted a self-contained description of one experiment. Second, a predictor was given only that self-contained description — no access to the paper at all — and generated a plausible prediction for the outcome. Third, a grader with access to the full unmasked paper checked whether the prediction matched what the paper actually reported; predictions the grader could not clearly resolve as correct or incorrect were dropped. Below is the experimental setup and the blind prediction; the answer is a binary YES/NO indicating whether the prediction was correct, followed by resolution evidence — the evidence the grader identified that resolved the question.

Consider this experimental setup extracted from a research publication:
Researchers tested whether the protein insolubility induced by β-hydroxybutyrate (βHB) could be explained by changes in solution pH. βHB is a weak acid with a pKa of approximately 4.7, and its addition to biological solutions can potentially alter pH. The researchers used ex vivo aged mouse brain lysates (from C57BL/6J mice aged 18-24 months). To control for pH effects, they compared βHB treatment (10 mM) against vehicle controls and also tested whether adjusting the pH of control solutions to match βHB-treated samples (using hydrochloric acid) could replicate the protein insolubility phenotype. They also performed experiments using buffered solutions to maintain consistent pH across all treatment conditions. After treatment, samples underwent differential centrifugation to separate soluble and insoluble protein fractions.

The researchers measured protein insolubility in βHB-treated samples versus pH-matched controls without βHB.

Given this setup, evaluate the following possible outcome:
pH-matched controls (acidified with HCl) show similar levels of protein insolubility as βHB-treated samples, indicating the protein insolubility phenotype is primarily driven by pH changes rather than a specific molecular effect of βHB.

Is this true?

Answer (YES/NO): NO